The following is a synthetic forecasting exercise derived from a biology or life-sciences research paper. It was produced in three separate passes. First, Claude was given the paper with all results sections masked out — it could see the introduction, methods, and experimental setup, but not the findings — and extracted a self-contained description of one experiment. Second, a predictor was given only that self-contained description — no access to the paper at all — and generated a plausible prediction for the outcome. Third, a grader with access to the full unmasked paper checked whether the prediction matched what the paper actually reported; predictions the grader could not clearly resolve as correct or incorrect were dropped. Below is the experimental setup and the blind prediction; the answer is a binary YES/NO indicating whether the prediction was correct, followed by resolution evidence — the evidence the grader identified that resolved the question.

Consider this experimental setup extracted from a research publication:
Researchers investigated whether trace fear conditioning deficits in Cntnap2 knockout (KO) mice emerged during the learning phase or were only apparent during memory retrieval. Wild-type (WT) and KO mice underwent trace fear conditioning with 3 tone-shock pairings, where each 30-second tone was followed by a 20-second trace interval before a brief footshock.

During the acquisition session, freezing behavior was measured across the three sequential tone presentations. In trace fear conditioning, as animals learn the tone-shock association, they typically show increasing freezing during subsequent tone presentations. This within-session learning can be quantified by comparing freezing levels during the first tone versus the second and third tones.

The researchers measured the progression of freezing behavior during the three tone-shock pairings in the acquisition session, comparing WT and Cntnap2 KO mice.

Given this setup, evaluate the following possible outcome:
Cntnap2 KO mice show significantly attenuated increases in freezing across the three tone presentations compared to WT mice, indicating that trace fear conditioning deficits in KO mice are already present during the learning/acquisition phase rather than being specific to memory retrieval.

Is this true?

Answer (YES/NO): NO